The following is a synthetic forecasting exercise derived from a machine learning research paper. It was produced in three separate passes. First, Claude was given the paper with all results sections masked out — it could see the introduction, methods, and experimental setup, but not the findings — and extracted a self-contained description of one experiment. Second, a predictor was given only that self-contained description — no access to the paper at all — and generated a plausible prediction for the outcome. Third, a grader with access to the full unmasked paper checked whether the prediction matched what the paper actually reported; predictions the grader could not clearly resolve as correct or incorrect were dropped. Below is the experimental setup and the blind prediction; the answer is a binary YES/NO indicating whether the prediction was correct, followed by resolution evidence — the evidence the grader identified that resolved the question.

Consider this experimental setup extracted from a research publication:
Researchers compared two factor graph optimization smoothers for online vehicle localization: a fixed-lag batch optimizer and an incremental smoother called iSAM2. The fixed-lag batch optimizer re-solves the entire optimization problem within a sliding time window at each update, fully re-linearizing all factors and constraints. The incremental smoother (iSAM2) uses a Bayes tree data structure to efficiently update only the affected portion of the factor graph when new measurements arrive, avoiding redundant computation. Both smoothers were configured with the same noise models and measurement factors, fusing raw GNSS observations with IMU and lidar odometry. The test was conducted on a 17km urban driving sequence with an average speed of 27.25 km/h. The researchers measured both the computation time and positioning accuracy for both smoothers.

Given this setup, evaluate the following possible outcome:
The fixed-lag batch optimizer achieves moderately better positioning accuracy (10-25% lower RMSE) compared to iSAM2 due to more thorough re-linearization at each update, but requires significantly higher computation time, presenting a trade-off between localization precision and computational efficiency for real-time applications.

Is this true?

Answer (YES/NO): NO